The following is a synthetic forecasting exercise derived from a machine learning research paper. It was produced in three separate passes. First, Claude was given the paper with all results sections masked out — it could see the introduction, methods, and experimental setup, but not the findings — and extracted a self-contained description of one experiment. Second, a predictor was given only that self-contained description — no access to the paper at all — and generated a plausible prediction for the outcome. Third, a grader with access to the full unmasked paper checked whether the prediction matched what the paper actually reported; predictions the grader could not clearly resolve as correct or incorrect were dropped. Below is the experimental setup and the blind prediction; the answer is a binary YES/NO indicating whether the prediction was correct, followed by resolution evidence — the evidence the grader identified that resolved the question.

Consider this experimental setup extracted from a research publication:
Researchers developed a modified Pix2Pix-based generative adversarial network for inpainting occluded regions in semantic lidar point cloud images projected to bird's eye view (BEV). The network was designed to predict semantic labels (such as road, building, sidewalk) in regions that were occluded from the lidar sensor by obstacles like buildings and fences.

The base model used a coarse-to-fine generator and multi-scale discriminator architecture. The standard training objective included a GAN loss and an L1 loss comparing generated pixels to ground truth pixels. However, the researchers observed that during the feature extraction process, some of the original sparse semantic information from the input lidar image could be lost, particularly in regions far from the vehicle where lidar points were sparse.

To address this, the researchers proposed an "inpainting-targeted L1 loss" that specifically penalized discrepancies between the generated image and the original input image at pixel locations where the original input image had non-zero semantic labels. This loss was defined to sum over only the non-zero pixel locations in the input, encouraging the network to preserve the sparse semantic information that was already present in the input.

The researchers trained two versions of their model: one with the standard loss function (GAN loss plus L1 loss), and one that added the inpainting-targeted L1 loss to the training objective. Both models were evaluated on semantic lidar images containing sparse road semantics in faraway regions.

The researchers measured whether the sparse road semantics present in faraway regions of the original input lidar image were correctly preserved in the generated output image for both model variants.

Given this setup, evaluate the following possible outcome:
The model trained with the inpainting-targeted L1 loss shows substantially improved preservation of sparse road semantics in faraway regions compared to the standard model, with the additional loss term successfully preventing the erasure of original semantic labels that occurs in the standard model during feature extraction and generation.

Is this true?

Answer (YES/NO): YES